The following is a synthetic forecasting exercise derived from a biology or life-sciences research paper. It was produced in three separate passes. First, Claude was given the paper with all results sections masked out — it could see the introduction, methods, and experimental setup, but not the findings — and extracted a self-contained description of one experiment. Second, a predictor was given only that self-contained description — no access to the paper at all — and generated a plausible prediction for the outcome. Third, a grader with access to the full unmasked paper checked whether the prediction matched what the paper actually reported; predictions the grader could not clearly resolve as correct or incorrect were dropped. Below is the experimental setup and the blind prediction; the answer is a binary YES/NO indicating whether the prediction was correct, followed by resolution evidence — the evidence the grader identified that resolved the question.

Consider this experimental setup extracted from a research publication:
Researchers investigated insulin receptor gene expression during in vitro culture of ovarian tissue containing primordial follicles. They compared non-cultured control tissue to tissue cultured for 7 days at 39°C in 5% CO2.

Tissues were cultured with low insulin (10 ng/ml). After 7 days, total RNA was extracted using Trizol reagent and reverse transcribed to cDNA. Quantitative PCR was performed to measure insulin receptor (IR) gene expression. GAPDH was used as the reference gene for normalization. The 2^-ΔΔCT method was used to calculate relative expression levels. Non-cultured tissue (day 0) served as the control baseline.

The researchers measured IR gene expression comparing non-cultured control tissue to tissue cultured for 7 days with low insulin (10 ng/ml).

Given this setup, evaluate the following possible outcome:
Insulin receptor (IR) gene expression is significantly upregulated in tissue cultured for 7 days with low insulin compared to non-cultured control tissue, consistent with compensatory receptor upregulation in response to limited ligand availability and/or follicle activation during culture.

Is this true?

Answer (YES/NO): NO